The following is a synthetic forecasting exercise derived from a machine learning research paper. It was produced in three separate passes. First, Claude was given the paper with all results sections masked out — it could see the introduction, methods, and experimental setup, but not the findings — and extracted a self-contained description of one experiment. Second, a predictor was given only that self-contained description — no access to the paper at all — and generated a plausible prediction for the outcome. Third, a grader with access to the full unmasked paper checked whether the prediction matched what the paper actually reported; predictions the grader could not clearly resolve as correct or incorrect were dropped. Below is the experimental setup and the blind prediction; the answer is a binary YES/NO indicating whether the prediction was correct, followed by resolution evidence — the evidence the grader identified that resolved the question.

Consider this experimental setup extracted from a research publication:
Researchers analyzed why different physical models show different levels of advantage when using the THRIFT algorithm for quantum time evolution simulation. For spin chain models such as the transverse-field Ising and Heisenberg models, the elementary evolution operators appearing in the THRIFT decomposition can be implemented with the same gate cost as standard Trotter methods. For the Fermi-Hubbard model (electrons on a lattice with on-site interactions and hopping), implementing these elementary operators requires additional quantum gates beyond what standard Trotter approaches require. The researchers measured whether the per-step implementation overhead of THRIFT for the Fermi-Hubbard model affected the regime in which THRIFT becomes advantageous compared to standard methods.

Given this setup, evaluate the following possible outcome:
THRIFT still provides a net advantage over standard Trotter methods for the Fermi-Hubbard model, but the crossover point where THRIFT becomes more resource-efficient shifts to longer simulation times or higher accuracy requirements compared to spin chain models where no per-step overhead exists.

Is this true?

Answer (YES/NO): NO